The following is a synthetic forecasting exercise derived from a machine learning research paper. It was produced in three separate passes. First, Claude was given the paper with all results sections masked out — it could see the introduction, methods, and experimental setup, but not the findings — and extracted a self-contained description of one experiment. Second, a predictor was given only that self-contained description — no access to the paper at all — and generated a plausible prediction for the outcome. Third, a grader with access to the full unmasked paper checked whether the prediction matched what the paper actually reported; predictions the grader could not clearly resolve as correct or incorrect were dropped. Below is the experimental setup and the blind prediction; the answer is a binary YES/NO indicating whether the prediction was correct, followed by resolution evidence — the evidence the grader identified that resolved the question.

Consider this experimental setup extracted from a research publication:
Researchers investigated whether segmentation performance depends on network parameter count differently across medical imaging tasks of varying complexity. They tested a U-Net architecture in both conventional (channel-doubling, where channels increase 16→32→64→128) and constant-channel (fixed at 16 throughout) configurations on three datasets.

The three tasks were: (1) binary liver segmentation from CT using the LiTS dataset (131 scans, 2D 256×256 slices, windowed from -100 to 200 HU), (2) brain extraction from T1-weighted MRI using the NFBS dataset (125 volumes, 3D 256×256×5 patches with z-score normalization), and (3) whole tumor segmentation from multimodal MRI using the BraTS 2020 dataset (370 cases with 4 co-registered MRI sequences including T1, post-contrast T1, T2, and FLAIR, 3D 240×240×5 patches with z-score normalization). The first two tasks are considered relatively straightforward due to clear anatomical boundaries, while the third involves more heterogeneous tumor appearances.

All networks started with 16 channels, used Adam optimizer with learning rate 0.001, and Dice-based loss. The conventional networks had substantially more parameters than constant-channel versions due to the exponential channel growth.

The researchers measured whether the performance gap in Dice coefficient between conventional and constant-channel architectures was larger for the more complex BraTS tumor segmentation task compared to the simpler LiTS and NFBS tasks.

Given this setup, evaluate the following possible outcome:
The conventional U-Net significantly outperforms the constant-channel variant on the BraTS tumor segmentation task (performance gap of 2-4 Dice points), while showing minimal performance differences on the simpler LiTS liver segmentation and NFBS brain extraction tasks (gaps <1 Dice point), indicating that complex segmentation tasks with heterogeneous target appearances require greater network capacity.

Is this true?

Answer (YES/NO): NO